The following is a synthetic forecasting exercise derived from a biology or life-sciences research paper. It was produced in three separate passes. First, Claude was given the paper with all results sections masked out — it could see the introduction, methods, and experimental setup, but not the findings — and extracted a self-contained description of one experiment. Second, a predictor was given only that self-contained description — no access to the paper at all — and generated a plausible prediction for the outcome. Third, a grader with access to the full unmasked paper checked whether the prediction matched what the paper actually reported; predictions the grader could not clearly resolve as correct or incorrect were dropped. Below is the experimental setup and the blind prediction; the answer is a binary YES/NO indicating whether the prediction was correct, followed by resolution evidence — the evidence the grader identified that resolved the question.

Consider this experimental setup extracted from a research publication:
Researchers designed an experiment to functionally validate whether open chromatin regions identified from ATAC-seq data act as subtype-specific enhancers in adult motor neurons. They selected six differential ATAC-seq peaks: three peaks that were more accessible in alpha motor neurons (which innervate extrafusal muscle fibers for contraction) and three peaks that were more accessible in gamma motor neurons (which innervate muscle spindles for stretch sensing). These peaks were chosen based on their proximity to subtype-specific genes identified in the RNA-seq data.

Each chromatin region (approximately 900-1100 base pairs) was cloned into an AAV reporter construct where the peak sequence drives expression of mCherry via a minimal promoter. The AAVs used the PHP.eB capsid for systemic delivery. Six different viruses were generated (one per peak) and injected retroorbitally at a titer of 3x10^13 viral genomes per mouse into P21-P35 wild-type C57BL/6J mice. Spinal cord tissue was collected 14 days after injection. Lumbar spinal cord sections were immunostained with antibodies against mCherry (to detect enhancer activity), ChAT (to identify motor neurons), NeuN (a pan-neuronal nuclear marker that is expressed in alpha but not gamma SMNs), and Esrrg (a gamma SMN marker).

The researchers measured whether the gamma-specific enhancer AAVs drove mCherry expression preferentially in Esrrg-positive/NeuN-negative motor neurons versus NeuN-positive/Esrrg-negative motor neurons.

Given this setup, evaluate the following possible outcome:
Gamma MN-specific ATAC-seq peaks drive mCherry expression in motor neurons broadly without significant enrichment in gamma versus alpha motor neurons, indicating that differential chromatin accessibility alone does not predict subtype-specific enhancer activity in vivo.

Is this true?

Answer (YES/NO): NO